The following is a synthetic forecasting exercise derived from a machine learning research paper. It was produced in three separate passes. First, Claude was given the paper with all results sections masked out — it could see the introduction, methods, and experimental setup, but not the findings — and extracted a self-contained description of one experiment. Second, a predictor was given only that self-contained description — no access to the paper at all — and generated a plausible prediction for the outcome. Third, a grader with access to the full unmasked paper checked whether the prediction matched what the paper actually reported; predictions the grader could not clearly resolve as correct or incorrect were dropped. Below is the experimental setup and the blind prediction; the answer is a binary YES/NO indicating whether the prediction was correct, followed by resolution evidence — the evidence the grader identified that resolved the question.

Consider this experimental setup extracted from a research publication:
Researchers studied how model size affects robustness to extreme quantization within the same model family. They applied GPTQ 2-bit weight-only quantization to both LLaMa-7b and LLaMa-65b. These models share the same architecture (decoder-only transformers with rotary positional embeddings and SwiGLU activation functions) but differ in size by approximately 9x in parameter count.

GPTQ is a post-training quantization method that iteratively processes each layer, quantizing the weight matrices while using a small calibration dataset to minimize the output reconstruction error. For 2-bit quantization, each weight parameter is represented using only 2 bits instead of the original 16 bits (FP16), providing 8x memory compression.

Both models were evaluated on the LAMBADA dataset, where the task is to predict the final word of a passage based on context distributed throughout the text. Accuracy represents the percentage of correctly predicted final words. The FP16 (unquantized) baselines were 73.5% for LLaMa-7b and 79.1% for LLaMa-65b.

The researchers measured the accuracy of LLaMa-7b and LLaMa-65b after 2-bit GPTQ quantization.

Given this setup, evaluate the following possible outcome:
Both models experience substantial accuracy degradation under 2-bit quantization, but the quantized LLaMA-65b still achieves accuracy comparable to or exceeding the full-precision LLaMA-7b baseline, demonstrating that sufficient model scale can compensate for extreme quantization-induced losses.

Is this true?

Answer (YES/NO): NO